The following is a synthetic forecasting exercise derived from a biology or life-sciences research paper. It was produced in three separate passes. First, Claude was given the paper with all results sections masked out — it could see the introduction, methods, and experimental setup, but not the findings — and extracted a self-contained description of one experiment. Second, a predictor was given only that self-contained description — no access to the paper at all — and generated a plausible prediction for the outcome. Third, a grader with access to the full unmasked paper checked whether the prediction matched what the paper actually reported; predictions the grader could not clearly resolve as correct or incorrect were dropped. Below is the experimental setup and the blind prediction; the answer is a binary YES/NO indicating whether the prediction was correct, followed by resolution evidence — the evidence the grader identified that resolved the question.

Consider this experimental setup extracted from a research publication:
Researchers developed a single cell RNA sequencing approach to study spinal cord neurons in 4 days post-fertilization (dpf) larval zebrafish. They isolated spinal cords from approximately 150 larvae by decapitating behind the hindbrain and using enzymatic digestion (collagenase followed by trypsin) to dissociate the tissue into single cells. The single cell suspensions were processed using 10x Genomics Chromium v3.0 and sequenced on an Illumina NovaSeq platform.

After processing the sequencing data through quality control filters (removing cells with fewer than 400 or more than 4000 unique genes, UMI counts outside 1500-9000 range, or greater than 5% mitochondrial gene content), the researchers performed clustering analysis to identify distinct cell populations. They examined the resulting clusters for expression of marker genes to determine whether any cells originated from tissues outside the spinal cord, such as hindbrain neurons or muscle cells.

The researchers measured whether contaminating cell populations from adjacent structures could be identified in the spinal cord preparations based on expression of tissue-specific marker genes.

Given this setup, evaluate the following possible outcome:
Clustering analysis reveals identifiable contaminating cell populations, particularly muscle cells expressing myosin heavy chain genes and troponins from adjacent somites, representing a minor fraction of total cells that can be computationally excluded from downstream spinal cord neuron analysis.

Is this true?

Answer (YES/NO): YES